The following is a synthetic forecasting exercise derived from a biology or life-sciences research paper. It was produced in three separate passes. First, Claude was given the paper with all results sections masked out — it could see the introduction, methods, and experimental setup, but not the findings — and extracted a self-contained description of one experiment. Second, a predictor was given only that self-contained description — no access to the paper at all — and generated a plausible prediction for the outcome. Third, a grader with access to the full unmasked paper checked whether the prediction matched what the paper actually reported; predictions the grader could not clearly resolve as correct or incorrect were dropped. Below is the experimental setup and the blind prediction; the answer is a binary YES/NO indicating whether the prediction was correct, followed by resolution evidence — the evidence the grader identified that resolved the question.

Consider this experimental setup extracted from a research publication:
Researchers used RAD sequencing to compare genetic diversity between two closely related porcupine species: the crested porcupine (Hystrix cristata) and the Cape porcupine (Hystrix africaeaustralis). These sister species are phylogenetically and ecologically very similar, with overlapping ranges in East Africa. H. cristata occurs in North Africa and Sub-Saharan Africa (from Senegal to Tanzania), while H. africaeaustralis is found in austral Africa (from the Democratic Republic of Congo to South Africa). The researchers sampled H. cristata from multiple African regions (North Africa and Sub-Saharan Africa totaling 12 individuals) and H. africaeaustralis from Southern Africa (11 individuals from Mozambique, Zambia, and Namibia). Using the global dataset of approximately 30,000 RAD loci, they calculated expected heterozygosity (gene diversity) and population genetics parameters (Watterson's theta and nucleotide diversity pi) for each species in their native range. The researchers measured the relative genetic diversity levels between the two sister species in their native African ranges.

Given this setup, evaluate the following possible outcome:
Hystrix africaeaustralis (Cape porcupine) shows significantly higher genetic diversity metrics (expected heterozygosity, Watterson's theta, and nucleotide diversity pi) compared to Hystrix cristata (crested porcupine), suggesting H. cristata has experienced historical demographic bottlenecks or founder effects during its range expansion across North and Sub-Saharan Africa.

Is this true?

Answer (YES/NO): NO